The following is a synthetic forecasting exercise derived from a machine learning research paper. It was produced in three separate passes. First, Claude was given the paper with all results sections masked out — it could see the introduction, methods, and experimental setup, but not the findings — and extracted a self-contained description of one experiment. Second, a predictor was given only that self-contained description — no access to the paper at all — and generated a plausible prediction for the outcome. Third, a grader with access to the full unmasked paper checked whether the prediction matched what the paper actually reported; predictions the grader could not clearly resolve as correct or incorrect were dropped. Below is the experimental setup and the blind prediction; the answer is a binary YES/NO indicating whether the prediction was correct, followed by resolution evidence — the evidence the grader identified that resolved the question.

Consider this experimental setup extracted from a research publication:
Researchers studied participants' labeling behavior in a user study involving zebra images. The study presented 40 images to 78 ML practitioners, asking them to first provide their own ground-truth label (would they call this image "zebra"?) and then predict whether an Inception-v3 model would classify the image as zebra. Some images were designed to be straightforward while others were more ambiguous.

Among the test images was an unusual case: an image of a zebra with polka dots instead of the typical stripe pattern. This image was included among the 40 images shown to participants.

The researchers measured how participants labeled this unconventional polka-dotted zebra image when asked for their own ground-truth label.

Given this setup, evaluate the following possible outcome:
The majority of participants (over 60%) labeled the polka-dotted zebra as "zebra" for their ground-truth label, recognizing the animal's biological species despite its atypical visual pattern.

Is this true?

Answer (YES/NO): NO